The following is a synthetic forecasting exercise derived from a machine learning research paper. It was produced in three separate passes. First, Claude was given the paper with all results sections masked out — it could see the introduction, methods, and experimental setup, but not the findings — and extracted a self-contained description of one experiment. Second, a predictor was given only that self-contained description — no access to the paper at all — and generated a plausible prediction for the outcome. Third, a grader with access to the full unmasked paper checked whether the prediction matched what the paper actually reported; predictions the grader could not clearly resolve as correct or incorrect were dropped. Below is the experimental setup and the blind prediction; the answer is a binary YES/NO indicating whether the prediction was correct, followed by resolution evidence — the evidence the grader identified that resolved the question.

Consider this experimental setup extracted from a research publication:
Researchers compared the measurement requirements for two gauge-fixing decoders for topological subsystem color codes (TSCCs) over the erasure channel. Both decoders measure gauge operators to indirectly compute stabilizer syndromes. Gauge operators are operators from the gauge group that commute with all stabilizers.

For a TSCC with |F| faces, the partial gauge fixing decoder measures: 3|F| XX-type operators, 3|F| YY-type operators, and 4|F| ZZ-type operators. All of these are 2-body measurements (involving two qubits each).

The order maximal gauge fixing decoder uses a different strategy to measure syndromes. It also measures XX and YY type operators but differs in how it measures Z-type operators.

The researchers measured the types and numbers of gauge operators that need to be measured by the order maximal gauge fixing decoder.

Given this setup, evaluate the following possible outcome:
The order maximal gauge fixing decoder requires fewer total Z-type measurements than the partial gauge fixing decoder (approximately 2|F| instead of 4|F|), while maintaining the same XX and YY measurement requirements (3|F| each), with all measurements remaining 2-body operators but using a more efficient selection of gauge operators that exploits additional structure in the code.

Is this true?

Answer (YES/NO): NO